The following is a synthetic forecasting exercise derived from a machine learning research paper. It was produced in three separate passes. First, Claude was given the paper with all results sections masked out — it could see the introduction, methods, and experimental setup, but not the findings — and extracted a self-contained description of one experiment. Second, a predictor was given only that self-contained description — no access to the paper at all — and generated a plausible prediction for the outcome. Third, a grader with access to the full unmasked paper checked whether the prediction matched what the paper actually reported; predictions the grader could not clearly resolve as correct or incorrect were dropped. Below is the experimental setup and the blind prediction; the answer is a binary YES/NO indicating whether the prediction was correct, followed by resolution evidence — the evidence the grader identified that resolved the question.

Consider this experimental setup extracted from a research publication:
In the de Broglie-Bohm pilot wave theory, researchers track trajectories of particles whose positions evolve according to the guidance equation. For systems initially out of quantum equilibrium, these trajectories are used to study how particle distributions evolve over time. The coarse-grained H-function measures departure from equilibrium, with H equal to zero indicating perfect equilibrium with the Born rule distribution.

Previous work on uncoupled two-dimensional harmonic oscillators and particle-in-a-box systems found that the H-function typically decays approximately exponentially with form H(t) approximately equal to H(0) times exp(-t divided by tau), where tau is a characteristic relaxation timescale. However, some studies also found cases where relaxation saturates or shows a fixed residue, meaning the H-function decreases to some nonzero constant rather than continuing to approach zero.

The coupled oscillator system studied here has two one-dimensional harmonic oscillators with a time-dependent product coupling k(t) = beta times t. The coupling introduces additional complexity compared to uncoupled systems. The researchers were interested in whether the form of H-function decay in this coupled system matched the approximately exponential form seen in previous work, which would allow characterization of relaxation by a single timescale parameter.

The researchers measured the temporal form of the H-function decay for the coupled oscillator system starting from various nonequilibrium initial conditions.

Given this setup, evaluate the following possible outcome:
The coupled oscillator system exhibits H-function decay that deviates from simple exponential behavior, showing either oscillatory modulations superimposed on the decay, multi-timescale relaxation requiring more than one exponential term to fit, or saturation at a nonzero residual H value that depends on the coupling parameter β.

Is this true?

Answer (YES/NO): NO